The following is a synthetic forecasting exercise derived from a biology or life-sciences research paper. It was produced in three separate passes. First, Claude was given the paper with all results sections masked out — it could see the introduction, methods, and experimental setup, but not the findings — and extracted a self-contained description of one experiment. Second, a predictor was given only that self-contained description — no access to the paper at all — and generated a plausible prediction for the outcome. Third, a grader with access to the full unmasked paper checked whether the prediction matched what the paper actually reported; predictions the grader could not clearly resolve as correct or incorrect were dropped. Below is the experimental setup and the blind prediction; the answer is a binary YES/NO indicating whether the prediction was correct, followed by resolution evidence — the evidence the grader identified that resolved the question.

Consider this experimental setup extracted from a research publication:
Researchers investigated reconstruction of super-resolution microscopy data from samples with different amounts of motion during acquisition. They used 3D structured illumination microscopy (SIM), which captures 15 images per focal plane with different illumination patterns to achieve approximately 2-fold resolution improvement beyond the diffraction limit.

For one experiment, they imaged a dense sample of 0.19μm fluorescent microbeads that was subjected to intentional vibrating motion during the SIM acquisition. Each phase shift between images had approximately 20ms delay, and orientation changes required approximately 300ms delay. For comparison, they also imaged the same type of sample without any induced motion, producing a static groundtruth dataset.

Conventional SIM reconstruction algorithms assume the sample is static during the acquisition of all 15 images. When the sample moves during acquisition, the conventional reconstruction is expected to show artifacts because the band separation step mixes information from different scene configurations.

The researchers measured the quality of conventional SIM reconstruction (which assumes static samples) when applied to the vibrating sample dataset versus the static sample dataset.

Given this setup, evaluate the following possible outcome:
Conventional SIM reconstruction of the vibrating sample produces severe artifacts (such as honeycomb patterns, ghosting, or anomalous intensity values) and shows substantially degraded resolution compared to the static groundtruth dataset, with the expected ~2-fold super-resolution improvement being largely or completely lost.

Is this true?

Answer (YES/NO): NO